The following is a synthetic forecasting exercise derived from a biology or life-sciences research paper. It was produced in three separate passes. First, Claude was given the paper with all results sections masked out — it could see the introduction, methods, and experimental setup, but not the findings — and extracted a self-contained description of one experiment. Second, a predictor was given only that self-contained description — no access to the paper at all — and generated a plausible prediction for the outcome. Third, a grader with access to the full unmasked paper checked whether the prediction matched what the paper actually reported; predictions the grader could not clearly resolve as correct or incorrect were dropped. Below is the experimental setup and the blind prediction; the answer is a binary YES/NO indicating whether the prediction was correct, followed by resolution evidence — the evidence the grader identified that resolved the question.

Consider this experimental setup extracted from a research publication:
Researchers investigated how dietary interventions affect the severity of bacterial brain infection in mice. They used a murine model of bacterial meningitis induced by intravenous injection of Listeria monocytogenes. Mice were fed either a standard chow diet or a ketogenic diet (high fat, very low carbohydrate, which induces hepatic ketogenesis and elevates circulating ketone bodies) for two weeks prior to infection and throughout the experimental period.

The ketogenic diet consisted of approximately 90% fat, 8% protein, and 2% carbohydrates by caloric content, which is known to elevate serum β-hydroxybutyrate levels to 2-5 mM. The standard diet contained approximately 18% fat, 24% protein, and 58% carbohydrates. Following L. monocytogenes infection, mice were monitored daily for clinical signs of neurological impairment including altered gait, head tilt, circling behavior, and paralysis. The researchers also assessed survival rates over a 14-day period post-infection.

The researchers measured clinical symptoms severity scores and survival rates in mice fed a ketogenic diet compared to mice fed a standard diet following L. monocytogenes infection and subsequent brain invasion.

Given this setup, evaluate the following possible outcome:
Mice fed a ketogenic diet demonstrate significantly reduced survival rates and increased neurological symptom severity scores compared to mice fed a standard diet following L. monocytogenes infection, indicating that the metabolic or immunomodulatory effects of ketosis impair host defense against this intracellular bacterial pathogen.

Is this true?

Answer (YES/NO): YES